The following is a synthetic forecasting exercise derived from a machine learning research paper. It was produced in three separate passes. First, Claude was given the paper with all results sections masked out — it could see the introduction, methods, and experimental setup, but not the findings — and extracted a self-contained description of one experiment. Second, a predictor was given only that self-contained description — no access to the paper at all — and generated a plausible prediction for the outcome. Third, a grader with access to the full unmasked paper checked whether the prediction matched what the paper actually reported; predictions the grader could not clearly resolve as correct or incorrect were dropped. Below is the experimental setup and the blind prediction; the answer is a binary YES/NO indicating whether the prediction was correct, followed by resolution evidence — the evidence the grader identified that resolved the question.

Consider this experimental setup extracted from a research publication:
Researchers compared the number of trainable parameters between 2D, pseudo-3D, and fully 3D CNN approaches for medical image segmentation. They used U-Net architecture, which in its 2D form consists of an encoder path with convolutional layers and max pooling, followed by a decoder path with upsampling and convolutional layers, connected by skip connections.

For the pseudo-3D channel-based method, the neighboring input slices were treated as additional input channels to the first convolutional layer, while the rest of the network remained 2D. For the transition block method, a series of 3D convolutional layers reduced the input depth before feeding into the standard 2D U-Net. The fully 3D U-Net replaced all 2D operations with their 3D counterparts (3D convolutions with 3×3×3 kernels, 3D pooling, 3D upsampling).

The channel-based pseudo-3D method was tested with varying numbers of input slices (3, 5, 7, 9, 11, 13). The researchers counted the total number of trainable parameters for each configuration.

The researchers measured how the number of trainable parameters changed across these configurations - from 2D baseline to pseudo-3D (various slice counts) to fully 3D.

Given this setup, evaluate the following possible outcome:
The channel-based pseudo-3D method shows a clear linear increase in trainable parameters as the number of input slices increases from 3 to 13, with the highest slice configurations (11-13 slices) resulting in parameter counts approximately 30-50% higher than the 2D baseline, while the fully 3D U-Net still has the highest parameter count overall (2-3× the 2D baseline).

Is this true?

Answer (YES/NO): NO